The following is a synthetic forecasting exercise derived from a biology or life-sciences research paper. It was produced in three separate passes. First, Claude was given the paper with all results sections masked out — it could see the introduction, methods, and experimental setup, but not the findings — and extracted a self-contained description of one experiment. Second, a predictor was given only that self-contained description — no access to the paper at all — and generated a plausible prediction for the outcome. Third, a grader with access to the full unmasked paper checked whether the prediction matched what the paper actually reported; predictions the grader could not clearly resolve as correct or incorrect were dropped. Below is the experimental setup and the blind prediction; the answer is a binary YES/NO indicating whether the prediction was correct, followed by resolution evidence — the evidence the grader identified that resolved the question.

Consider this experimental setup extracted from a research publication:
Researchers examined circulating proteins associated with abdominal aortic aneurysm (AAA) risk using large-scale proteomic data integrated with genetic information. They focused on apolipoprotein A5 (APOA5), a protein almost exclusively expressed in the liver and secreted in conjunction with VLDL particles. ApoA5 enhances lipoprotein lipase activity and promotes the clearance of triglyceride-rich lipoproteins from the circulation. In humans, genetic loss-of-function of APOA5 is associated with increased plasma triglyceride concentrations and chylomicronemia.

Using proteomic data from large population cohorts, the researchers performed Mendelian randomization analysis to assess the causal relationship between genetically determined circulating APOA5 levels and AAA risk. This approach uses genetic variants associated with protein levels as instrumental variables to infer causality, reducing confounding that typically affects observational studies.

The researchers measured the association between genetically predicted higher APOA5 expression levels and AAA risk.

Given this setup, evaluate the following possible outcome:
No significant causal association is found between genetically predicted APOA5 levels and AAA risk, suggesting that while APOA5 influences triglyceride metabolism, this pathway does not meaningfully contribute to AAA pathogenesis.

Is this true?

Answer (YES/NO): NO